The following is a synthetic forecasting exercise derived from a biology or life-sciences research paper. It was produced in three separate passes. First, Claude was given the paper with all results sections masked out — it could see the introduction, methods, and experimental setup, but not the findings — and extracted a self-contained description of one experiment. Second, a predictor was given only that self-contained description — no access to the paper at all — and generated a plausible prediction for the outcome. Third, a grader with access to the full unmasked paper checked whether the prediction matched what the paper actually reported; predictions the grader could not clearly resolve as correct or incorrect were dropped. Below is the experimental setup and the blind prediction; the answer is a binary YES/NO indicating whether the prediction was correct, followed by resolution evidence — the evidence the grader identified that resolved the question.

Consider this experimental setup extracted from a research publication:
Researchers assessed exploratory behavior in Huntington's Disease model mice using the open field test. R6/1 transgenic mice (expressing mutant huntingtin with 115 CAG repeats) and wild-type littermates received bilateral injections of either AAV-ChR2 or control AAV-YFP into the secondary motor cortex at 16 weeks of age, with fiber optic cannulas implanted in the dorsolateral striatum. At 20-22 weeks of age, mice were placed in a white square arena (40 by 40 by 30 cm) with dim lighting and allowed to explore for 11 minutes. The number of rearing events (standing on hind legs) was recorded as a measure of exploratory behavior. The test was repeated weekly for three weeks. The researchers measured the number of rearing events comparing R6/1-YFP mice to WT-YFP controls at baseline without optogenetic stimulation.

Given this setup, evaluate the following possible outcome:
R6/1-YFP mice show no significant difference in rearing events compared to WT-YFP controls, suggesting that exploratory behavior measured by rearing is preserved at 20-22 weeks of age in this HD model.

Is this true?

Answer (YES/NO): NO